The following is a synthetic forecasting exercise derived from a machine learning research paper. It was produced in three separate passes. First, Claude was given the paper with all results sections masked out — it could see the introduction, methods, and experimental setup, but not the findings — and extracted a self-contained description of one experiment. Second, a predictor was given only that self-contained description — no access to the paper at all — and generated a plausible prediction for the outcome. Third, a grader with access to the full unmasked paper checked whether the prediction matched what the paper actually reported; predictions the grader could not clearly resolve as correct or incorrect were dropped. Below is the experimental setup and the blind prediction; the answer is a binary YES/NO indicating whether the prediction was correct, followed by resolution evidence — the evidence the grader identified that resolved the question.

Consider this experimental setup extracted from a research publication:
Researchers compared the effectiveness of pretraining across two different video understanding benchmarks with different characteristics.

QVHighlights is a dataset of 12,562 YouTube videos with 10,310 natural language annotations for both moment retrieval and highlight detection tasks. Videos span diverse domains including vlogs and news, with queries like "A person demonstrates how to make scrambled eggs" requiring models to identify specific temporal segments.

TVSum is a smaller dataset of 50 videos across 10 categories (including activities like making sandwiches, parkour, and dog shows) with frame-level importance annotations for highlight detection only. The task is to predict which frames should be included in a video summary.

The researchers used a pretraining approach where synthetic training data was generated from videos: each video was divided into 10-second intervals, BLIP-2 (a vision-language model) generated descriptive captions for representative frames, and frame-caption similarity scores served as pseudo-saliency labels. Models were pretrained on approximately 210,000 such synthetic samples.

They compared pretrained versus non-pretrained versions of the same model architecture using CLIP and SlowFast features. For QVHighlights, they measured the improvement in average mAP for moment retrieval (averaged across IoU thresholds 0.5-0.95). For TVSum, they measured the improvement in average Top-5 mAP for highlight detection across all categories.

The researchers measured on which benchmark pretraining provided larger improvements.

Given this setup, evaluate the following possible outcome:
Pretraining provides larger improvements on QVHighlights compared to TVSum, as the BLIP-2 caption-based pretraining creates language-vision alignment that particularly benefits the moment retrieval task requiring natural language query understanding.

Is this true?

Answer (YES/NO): YES